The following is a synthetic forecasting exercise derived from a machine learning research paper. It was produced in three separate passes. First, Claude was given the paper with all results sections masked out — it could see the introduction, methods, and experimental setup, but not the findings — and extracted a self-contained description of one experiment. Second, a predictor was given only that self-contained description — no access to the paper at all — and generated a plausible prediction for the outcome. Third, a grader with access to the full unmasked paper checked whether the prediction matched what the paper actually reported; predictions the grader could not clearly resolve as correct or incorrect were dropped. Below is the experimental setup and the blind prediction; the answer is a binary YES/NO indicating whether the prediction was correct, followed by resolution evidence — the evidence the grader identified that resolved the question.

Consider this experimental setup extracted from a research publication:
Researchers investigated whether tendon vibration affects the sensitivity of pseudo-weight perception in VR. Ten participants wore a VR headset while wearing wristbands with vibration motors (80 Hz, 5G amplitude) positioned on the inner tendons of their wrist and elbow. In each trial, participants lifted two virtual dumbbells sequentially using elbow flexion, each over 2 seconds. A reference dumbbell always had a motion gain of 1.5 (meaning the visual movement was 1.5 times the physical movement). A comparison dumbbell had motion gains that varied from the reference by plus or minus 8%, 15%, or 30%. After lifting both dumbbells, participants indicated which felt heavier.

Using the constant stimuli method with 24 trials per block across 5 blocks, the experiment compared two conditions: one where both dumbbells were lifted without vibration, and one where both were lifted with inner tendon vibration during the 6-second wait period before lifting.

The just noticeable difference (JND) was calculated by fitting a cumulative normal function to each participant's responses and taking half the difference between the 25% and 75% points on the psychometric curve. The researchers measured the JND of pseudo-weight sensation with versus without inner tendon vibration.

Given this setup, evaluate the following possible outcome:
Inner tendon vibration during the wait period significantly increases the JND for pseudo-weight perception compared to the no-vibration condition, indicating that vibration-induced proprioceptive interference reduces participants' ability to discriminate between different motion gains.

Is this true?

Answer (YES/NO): NO